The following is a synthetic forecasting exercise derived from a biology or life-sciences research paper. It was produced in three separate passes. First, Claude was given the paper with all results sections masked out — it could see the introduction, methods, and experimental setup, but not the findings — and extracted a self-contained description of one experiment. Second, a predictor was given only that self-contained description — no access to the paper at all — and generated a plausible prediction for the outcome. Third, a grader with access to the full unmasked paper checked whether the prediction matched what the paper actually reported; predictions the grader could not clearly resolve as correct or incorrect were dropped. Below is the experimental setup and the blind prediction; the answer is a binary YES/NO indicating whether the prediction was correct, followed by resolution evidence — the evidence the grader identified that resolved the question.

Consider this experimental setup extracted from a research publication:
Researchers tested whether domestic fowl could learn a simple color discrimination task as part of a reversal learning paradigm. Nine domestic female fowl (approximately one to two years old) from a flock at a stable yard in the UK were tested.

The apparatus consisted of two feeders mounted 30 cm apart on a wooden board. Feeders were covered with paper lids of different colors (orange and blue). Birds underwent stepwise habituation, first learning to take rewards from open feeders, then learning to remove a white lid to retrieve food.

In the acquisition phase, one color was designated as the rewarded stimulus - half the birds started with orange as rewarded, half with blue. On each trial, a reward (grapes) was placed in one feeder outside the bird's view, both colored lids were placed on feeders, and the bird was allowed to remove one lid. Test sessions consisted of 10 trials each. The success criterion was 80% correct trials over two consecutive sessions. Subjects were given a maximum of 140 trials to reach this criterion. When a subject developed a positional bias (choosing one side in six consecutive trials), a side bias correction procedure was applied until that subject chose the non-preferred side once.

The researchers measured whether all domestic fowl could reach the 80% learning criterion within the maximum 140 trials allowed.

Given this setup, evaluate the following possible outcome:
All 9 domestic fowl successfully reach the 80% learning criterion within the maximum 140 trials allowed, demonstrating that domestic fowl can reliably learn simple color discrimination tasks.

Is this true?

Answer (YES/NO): NO